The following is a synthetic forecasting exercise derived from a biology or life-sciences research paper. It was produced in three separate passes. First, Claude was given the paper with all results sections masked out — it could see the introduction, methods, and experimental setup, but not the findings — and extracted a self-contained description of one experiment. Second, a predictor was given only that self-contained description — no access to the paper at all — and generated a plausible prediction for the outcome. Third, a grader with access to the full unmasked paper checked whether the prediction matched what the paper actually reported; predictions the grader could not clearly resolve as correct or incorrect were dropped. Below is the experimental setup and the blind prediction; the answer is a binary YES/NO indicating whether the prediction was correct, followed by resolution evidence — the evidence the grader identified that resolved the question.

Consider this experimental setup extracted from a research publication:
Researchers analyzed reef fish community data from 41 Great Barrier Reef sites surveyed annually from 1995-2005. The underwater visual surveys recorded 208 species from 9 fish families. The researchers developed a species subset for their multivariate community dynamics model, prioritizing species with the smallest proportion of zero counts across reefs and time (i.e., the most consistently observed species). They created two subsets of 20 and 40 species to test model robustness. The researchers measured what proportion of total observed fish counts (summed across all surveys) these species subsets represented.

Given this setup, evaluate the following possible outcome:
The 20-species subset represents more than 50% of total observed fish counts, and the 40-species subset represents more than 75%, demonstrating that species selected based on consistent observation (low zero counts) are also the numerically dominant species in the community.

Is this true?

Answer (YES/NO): NO